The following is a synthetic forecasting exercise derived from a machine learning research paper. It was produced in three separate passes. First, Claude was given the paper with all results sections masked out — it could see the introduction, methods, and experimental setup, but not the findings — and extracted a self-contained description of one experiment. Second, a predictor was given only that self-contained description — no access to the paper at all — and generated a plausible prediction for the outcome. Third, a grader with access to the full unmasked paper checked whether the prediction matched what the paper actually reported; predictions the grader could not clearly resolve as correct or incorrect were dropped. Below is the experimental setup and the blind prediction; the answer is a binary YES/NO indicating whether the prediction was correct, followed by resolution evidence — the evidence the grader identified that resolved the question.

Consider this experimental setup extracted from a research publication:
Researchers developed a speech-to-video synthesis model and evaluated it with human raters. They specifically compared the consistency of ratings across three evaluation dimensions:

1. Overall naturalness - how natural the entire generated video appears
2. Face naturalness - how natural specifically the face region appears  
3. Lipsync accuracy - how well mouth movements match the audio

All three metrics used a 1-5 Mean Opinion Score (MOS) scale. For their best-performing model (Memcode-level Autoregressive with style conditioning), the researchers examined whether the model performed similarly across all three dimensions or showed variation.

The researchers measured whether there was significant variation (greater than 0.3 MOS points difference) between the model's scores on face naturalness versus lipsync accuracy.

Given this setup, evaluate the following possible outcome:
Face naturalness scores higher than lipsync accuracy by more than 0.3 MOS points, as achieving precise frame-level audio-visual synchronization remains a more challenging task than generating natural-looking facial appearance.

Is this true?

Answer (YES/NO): NO